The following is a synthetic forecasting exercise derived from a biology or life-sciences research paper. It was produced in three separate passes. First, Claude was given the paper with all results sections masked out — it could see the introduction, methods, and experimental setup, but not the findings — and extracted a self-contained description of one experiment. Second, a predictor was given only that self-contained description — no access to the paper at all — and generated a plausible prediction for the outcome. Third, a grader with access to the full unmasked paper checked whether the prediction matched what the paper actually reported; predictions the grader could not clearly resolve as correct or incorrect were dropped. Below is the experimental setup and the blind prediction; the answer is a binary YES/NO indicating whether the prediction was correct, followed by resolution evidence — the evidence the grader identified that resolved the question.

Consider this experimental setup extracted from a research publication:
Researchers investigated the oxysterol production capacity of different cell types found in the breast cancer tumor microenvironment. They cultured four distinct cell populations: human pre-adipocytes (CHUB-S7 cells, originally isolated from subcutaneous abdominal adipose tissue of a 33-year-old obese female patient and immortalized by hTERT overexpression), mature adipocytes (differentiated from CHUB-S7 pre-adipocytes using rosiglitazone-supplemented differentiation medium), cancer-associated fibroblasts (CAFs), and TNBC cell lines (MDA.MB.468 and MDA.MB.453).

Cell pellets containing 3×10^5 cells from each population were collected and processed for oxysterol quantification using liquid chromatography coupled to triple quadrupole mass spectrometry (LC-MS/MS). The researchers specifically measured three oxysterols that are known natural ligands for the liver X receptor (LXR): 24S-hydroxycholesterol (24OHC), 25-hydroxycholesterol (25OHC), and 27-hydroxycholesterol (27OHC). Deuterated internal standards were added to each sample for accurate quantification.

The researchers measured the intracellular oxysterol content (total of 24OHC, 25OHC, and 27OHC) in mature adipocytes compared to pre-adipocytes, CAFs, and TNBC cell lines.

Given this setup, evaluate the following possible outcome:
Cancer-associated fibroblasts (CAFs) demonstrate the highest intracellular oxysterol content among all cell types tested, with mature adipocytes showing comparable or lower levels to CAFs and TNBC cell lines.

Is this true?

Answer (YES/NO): NO